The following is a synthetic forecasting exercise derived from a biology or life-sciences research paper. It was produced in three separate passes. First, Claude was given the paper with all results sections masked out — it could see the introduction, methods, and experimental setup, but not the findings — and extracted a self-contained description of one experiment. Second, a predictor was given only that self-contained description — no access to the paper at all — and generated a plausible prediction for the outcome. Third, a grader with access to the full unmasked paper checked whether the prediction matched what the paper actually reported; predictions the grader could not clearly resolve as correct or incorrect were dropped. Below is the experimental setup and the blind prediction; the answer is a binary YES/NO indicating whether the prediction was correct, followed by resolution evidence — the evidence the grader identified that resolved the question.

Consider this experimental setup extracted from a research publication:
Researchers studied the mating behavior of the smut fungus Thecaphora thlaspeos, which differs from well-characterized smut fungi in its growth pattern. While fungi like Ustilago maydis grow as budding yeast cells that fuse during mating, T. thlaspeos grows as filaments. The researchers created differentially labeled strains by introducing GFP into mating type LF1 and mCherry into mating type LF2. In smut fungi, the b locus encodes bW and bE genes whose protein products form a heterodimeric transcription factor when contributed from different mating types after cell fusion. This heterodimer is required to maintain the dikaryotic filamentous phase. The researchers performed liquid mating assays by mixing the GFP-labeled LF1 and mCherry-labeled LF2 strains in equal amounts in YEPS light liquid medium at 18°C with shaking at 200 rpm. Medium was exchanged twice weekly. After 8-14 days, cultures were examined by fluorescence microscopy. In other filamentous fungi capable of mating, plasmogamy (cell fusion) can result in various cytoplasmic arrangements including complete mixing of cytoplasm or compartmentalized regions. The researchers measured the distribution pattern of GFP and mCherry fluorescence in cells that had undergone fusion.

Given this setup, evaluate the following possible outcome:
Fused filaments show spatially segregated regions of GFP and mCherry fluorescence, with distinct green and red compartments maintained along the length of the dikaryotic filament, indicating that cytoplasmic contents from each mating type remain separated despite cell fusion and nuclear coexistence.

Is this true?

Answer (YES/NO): NO